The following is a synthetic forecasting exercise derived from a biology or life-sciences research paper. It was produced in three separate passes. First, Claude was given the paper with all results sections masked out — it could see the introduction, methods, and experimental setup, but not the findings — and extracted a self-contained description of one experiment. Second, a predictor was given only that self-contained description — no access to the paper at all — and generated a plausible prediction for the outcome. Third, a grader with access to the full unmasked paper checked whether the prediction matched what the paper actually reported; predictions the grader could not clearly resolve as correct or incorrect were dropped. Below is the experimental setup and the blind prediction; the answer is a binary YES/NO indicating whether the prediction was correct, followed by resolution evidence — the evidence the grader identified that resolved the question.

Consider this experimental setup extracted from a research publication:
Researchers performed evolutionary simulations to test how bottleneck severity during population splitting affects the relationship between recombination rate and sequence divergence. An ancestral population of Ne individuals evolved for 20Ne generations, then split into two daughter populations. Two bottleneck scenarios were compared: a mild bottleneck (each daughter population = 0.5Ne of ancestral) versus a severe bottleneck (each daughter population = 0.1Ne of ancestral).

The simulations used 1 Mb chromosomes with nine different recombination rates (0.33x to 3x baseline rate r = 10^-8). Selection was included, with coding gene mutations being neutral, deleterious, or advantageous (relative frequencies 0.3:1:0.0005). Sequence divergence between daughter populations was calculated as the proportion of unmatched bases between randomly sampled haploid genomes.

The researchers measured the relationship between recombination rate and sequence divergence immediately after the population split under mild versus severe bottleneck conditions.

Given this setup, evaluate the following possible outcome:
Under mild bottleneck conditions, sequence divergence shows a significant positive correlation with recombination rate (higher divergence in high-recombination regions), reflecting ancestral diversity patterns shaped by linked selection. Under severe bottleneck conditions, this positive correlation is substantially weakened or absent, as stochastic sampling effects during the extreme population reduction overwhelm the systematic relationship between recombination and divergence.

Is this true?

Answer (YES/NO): NO